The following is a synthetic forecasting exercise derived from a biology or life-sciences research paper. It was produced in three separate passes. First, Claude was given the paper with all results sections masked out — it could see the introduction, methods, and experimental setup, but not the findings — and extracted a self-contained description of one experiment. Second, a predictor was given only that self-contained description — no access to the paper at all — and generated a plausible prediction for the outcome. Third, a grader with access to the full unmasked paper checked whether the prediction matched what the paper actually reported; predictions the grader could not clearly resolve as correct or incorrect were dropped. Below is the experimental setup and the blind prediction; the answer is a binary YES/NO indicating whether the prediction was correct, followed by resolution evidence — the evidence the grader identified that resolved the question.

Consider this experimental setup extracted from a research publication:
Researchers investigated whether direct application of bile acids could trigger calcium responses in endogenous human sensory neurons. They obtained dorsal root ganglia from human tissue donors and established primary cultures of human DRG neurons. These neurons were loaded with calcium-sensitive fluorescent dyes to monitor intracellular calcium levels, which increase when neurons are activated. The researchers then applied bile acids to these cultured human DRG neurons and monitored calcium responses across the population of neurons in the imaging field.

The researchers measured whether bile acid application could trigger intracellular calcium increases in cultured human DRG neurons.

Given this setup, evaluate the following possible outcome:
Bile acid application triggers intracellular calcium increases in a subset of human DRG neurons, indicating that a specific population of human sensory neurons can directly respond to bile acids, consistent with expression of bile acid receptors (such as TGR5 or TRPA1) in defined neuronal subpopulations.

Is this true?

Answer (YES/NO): NO